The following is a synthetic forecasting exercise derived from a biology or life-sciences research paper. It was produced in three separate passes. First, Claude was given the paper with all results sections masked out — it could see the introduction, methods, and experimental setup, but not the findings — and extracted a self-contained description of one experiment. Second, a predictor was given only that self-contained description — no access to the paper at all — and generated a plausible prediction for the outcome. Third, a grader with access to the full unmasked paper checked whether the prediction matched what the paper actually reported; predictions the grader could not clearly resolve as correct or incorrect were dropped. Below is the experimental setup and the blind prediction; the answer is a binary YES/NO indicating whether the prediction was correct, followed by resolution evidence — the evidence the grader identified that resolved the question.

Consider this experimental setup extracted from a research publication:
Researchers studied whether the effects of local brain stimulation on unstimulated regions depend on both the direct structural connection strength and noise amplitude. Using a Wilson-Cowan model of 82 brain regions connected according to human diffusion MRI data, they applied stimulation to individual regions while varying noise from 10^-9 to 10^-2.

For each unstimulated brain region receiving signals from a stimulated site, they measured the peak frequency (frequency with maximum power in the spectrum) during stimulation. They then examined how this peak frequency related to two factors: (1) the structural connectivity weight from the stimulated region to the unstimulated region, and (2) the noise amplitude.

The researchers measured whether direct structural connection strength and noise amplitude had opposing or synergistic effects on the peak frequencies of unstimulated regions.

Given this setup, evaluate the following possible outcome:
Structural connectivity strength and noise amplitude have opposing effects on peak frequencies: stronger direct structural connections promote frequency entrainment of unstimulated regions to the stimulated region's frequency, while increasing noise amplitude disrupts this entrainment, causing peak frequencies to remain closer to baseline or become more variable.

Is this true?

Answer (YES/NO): YES